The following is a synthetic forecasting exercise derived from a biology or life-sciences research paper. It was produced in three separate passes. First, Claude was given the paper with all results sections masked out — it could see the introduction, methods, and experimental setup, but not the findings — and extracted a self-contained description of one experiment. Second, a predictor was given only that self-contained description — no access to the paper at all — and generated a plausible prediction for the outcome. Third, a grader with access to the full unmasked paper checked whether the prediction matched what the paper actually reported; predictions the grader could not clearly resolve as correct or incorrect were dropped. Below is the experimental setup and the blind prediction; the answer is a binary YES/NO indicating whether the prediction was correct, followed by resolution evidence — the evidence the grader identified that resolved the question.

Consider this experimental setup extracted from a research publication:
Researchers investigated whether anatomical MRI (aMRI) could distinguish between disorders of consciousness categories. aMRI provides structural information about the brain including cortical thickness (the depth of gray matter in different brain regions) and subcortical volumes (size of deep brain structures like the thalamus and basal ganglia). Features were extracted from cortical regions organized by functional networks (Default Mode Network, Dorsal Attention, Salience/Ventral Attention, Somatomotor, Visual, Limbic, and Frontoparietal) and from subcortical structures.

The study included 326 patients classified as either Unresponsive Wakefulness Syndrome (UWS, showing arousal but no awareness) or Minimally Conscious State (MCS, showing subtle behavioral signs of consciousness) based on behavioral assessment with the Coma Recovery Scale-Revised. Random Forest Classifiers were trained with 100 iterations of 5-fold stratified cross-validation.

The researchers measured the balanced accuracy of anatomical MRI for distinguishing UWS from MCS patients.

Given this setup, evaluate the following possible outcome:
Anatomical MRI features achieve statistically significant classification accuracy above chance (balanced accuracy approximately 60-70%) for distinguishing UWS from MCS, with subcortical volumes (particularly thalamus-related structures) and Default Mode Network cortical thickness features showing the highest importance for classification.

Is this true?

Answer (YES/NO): NO